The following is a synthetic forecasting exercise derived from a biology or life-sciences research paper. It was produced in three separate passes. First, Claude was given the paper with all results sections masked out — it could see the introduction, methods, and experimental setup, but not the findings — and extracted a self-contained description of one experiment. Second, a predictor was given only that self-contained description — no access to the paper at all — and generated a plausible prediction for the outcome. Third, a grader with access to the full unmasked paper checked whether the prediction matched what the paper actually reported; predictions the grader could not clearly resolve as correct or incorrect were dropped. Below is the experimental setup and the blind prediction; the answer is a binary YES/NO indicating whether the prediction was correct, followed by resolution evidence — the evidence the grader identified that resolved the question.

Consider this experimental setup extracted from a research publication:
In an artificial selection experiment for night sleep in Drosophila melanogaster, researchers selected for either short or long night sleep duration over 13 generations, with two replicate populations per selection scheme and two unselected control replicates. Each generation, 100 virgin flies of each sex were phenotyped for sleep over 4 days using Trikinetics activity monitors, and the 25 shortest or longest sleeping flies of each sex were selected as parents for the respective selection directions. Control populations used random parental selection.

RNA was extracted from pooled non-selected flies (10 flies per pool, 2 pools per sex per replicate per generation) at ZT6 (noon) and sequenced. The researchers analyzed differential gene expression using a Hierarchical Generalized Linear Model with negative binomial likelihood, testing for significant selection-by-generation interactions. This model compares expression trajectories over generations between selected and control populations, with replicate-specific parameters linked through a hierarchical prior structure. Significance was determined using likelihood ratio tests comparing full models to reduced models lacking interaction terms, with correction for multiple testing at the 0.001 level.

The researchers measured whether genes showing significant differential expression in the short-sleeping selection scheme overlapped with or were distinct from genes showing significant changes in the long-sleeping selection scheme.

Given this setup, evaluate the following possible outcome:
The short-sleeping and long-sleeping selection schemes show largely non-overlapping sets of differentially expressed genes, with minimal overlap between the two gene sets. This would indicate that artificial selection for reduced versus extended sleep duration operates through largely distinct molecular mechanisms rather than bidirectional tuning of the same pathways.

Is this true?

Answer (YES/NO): NO